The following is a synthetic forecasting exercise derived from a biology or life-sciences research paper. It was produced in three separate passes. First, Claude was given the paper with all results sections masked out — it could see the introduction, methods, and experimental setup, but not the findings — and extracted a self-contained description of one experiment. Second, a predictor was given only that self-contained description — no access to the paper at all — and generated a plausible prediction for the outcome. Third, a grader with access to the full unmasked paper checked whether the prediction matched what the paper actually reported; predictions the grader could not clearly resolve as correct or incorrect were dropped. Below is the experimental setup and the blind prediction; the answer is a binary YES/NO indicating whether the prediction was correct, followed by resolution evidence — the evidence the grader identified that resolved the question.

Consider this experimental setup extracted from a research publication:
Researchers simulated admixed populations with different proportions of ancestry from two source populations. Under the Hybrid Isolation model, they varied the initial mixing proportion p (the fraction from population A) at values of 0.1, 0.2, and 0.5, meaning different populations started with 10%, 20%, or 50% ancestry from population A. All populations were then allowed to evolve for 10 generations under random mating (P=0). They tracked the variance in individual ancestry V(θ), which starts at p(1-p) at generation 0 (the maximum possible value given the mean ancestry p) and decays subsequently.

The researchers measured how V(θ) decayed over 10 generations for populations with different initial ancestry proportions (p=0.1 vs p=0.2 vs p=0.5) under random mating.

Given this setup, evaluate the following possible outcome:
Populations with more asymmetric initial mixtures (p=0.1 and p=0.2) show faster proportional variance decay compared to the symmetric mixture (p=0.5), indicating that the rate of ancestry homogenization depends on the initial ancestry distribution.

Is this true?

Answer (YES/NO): NO